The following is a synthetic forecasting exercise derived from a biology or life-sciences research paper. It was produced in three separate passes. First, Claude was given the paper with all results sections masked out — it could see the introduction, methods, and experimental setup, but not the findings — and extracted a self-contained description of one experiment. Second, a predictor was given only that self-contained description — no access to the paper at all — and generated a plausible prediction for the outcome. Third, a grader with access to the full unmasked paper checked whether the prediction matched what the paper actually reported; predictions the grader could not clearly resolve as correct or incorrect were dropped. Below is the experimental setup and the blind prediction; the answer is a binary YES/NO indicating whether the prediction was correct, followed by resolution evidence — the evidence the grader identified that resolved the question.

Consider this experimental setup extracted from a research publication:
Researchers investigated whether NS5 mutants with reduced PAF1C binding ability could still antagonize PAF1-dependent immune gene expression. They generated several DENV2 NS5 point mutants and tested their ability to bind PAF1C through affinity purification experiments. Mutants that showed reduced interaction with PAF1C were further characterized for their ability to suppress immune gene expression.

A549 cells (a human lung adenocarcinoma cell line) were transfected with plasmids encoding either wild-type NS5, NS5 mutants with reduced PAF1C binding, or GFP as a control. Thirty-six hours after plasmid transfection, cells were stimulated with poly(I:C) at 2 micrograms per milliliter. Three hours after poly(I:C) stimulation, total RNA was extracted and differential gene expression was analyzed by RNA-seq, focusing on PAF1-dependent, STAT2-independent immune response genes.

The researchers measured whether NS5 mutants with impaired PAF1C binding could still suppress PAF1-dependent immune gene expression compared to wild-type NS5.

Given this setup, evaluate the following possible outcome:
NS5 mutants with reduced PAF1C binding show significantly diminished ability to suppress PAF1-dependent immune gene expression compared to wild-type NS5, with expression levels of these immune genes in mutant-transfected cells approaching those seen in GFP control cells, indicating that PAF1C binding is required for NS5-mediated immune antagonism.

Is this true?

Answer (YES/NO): YES